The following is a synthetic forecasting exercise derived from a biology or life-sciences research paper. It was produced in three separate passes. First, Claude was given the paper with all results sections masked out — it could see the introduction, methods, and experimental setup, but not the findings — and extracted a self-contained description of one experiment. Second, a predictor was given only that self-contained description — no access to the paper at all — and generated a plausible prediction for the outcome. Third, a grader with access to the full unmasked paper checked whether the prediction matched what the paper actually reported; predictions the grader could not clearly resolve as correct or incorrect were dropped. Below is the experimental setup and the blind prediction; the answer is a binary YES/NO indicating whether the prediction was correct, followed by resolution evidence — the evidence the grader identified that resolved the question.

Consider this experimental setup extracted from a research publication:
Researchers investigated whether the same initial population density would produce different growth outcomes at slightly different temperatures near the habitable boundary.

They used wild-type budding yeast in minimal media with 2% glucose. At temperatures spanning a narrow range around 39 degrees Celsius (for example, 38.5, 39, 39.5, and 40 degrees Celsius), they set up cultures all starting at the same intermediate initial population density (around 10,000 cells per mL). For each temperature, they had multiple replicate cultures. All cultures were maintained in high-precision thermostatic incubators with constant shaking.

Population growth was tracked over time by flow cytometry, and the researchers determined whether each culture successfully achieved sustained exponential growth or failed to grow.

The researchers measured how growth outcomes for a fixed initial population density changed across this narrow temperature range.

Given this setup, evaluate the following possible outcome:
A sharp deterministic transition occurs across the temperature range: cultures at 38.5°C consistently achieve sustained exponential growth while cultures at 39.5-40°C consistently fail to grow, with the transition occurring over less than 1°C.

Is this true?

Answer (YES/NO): NO